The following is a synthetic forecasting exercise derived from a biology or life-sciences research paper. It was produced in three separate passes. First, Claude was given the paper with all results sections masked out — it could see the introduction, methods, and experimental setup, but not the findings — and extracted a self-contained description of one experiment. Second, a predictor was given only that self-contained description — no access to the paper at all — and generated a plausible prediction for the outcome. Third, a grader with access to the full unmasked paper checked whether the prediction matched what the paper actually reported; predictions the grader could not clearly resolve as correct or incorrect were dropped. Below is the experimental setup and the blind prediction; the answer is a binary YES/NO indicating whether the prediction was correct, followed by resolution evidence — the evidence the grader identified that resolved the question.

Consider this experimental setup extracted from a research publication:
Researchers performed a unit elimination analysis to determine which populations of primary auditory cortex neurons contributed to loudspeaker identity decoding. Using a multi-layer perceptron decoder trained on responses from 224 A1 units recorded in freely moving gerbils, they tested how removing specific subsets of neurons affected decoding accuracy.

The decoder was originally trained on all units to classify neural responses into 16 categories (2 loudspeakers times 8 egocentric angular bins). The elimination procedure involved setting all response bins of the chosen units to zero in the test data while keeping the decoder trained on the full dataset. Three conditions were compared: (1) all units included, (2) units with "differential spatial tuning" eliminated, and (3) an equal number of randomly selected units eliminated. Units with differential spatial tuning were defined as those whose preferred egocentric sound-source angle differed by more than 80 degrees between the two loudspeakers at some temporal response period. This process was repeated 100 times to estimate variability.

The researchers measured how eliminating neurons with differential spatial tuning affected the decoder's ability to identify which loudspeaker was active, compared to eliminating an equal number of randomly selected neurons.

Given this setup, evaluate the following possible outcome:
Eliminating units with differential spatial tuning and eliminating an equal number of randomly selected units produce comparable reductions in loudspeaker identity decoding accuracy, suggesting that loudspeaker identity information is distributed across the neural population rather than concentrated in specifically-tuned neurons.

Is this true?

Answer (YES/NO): NO